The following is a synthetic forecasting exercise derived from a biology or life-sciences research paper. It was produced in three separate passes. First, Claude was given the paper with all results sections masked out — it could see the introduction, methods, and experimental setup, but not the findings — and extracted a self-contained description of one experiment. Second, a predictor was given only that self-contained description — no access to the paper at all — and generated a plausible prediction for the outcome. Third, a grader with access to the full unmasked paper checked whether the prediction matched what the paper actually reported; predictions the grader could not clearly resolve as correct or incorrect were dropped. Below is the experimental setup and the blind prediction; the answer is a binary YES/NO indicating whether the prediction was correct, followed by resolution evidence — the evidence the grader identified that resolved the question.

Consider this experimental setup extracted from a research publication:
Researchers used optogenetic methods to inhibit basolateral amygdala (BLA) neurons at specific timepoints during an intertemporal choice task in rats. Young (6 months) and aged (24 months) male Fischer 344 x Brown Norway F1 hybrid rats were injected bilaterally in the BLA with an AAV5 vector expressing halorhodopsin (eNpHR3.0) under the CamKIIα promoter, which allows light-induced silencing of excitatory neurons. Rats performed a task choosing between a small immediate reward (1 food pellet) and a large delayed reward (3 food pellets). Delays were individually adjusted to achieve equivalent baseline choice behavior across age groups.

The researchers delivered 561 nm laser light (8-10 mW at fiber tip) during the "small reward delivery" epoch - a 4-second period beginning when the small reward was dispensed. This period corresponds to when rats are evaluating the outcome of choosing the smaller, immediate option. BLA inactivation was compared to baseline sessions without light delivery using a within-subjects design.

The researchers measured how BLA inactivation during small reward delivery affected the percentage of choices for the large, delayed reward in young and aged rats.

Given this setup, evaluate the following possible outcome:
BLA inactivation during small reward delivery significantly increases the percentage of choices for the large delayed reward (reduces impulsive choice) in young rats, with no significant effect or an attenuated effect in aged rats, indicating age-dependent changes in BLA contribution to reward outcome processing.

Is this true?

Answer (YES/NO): NO